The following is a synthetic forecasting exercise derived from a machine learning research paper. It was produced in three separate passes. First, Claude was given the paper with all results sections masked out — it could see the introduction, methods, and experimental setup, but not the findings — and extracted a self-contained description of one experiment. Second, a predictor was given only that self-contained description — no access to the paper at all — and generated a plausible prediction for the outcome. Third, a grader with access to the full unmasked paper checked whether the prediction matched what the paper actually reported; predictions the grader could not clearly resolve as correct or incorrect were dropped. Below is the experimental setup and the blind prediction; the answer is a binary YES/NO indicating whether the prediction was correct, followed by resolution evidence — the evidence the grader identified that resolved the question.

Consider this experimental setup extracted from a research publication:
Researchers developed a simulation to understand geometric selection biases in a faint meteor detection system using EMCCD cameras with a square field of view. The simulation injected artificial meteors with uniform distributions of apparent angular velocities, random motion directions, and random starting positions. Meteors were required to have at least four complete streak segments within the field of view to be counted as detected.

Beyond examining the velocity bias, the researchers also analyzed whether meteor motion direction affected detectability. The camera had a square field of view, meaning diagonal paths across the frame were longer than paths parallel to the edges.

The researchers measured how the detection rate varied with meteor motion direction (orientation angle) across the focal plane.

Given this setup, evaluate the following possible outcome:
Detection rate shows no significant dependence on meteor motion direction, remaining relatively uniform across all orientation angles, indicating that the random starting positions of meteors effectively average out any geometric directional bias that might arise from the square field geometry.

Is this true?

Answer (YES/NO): NO